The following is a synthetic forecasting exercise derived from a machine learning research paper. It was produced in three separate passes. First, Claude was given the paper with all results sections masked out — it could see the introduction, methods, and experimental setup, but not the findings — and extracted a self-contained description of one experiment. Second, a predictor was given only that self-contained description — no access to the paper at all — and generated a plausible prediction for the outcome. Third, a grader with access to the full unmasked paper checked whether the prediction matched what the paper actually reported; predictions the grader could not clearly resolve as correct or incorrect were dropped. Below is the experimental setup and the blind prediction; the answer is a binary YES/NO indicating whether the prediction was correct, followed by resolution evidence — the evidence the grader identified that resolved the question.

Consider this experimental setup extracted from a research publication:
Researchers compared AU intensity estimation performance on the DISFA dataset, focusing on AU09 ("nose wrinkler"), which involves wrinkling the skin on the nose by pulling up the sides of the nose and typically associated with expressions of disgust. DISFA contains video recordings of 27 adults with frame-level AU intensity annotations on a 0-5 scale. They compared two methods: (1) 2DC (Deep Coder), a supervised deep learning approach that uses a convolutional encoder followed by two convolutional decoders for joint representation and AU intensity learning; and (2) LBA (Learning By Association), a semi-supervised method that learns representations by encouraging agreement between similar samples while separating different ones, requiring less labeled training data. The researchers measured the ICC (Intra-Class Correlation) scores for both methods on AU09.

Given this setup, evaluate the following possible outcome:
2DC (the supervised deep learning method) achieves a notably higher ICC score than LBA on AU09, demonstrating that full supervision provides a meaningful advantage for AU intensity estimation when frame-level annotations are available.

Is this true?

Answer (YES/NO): YES